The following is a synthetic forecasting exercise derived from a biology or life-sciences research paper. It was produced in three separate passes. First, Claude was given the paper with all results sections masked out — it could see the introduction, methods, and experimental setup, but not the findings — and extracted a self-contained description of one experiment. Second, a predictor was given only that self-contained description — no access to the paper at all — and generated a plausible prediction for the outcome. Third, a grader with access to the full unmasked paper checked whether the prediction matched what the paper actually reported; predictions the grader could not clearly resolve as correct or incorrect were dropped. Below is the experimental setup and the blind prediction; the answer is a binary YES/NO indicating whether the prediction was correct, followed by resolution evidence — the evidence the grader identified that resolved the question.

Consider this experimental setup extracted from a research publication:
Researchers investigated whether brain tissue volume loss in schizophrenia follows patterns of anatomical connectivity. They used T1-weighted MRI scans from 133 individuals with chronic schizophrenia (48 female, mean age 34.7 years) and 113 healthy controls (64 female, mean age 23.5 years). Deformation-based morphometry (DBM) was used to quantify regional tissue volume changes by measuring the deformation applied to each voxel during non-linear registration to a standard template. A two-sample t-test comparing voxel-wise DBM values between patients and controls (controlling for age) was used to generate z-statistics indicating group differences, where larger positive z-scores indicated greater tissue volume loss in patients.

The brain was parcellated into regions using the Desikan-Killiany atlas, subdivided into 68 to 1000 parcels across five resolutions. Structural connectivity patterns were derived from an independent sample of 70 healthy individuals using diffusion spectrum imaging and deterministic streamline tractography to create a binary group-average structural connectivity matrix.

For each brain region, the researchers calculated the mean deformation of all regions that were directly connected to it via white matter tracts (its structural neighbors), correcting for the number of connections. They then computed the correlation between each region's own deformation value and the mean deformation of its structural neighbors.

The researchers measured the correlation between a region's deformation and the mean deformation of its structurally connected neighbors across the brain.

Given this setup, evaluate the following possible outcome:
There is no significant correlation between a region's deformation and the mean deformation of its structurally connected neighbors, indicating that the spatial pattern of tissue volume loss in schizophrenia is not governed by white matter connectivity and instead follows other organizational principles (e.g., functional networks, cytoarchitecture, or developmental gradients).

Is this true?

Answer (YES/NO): NO